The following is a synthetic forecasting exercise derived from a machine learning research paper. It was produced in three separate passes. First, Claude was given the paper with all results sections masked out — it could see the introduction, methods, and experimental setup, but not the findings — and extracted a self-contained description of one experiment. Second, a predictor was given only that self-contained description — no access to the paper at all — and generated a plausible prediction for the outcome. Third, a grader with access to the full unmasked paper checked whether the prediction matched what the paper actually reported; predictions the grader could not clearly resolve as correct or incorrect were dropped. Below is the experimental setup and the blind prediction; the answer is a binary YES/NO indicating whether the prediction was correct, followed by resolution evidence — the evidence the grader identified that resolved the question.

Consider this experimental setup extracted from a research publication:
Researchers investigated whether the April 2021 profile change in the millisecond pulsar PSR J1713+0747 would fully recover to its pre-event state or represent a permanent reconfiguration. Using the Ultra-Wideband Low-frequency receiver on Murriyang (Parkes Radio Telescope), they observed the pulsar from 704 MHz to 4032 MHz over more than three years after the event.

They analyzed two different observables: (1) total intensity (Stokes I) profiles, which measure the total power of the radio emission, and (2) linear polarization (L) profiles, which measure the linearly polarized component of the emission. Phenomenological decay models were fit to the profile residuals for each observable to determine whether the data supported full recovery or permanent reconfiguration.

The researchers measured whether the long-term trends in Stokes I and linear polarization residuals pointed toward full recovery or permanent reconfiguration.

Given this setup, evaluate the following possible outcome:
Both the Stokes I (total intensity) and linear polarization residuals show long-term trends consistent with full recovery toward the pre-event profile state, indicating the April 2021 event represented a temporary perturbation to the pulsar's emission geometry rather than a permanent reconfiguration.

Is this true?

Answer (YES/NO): NO